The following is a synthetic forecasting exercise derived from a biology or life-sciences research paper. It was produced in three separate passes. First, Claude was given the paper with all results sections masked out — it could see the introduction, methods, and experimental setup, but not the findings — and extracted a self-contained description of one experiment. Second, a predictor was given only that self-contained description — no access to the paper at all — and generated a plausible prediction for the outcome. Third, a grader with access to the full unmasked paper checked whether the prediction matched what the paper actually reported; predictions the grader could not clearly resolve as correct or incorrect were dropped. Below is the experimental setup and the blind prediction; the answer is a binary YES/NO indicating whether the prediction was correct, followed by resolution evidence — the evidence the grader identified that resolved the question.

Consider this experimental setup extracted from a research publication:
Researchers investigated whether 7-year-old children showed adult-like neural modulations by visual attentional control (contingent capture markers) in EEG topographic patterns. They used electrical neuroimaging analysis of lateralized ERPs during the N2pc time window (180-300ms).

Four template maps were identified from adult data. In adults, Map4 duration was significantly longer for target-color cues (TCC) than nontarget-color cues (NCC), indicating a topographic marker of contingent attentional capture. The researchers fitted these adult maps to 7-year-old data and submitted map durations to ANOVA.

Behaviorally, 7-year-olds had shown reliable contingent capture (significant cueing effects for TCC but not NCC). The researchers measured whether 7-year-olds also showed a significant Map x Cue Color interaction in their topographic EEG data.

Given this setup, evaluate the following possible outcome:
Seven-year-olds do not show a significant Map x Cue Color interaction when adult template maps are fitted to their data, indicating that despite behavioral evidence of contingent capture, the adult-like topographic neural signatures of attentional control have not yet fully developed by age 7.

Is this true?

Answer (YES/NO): YES